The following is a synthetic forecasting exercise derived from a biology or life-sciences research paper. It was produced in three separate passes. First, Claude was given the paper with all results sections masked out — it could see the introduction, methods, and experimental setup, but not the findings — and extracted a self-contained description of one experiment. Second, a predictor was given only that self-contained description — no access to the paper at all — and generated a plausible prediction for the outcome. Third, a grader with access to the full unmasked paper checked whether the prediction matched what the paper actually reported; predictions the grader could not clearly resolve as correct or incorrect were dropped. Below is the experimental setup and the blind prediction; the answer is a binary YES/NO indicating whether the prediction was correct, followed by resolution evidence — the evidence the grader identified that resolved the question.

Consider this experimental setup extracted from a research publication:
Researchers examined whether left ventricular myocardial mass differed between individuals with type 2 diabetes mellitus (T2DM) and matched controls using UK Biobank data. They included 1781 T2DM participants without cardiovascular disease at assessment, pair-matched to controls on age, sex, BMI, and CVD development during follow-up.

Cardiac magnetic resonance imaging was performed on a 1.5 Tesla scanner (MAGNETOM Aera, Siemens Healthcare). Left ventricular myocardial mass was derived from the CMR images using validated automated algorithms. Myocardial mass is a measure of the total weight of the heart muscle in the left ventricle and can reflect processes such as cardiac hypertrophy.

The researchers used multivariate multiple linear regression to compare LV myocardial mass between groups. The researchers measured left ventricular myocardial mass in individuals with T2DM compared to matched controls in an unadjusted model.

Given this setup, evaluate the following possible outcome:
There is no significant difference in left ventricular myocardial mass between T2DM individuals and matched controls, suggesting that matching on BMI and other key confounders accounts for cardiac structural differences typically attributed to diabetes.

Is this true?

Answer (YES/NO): YES